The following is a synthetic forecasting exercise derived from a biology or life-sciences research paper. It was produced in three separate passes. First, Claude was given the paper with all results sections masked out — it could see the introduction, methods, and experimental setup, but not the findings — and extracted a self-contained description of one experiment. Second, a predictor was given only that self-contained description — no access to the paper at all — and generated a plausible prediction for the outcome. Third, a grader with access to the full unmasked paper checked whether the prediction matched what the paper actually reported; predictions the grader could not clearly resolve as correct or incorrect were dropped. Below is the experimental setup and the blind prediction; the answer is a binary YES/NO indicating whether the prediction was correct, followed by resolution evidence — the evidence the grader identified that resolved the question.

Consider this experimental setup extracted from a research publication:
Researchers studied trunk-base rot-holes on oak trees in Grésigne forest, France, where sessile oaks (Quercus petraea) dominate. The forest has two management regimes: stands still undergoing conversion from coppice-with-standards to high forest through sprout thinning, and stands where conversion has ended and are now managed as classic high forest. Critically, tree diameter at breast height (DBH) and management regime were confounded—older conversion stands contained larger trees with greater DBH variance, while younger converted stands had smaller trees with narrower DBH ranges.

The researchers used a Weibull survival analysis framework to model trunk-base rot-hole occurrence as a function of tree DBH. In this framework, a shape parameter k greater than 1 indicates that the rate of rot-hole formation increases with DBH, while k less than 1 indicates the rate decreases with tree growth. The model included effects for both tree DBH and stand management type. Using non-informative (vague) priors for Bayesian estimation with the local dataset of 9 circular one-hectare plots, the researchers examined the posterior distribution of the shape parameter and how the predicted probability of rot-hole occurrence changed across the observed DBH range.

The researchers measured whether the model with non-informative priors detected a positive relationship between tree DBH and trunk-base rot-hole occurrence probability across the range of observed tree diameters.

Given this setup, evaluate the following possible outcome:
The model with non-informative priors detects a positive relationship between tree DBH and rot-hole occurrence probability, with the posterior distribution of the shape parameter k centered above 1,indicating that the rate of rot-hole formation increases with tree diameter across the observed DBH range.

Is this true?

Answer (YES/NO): NO